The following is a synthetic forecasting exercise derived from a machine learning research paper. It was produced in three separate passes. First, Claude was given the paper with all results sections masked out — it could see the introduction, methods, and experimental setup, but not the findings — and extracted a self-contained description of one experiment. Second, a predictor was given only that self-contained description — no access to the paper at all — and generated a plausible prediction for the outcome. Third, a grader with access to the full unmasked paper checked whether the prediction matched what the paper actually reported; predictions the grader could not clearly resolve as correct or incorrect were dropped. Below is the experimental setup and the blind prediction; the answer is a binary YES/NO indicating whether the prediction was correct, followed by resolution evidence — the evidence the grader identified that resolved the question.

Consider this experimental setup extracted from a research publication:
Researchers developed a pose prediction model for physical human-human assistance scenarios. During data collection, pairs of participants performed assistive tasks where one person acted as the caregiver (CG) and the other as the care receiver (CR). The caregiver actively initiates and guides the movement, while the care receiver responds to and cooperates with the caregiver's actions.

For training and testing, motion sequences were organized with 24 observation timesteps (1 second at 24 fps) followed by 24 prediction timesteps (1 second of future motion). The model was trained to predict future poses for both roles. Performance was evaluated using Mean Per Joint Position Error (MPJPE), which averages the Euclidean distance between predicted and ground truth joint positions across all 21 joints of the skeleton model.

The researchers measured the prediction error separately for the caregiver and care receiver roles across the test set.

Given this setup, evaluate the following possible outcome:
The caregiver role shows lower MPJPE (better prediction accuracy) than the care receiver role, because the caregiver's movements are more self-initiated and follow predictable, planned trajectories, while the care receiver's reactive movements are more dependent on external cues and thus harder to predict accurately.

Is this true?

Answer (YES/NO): NO